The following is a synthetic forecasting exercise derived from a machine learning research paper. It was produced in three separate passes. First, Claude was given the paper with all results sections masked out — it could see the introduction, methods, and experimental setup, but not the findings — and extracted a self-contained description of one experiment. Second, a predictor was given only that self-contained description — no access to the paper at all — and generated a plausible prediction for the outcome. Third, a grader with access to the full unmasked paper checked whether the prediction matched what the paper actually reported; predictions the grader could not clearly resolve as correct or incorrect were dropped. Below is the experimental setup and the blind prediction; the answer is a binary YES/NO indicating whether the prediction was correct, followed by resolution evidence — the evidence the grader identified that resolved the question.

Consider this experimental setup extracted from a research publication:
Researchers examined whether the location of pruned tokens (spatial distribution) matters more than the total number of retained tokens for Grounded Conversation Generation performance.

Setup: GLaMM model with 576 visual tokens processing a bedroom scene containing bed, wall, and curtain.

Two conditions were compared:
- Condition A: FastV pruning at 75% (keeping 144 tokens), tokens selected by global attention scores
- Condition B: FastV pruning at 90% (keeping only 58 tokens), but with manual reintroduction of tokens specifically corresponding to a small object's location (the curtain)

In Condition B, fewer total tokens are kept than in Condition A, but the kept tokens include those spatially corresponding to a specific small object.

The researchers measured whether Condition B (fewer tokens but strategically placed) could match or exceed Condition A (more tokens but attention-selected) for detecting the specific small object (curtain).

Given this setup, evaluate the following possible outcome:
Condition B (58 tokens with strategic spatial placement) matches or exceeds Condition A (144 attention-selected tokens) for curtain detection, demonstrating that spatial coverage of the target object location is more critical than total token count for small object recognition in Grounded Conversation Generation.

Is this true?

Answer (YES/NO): YES